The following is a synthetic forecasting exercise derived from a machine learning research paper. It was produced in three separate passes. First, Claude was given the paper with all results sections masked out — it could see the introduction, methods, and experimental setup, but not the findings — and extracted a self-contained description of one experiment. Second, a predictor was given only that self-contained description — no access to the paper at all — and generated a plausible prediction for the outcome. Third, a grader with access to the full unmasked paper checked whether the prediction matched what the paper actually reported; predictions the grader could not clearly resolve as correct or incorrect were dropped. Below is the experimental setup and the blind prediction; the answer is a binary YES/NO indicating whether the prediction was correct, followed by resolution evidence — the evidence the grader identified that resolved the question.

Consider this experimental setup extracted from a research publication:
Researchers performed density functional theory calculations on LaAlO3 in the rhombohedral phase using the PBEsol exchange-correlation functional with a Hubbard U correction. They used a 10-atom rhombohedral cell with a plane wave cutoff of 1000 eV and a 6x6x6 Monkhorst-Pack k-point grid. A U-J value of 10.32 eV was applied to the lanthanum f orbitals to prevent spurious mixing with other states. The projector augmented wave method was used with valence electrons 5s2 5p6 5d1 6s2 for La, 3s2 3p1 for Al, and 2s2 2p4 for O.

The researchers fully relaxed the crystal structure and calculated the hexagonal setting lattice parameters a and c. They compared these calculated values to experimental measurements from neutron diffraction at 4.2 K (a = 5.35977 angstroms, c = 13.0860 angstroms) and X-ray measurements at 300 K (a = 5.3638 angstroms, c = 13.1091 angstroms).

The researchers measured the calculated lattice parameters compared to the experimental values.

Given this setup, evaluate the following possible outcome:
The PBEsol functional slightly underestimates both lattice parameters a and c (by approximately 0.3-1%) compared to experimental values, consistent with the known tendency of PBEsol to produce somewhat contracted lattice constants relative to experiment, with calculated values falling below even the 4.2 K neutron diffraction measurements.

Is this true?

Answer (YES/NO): NO